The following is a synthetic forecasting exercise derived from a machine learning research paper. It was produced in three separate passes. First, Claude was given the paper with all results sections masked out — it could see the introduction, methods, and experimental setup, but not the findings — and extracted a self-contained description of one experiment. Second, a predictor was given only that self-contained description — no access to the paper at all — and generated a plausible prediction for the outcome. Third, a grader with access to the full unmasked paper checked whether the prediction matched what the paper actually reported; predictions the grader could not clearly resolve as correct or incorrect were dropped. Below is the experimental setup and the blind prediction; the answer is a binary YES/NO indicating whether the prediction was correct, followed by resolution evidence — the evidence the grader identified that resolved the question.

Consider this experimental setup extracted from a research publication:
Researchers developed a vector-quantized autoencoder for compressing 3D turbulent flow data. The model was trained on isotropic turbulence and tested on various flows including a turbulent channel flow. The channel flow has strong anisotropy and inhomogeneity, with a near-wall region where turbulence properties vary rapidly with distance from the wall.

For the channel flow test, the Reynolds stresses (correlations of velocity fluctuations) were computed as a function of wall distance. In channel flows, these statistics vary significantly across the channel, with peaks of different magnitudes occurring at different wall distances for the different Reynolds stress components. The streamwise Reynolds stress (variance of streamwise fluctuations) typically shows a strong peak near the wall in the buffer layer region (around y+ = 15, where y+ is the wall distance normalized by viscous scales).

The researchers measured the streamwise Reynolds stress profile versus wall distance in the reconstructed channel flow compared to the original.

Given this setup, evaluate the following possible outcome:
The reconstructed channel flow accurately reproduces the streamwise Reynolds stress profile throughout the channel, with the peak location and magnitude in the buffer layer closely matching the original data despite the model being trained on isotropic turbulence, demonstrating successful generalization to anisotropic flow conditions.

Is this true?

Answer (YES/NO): NO